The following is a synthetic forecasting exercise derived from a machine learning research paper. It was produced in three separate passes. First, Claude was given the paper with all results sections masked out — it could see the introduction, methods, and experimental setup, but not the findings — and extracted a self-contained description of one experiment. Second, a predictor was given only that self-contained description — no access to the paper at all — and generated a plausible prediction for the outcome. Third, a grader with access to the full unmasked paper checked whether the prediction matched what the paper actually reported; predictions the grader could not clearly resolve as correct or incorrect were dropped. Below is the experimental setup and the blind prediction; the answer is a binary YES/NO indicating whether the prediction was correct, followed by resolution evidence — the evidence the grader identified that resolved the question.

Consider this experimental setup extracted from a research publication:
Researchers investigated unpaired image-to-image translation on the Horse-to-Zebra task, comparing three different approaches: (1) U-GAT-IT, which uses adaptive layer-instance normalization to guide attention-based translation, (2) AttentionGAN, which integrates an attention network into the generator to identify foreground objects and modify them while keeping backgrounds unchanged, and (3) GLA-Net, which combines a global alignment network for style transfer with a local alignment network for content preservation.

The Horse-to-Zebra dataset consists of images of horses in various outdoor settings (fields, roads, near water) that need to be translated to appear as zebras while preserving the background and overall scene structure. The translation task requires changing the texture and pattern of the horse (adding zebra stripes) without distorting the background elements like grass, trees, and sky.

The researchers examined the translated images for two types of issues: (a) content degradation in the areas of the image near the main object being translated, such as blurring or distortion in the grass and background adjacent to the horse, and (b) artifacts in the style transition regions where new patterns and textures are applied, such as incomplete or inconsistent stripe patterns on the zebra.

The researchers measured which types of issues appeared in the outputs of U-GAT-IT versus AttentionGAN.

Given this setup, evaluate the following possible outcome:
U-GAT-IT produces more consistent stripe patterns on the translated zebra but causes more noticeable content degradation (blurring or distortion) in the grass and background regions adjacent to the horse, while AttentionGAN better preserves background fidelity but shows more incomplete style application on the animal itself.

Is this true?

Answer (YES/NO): YES